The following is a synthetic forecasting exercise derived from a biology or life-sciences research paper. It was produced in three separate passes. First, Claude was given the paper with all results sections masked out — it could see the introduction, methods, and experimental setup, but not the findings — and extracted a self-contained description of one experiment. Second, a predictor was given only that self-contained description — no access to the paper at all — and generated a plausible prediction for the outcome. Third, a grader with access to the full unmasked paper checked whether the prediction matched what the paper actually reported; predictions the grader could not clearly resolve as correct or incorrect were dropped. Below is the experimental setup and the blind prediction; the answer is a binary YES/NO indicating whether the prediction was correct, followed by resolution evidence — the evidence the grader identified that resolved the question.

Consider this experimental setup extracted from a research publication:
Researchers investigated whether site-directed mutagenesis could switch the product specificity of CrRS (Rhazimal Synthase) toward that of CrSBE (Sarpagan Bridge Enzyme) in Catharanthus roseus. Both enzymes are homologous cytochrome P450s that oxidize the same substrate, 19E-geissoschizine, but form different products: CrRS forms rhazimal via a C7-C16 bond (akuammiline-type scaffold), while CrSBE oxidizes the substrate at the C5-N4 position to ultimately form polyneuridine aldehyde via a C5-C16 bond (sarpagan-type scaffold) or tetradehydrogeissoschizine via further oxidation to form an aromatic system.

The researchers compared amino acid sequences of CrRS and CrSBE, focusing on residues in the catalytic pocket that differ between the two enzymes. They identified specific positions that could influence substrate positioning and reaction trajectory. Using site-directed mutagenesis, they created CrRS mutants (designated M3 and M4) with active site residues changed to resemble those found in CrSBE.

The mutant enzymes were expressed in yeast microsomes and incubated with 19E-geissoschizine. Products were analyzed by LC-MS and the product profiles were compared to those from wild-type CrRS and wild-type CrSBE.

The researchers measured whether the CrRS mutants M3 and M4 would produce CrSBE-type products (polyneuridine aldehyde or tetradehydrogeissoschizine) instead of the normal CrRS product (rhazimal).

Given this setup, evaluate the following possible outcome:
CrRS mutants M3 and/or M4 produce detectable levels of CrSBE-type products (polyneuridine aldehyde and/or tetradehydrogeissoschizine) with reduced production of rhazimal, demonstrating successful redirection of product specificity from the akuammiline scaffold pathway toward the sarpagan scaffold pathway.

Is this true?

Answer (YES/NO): YES